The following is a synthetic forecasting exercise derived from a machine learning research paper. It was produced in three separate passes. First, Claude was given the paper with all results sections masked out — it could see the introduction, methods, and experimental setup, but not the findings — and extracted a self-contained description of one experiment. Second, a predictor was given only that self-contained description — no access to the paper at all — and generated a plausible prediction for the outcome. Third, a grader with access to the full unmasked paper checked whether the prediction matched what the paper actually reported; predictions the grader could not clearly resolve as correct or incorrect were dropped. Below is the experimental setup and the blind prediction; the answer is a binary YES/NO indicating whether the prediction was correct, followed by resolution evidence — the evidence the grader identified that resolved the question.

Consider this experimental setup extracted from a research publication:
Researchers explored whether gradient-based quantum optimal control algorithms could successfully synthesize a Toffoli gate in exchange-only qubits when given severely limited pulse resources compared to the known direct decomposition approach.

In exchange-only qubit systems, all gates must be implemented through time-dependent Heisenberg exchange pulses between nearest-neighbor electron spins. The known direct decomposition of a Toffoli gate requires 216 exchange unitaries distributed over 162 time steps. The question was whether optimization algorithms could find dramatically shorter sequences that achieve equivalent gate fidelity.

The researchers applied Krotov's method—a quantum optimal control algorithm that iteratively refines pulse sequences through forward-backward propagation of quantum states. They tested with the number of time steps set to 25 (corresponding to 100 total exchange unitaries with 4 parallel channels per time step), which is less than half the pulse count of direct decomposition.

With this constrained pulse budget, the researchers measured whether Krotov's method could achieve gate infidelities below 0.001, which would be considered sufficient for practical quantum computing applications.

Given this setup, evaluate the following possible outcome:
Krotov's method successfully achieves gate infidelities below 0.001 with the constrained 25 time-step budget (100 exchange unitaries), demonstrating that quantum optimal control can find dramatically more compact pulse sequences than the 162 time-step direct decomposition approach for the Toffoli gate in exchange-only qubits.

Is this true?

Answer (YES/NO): NO